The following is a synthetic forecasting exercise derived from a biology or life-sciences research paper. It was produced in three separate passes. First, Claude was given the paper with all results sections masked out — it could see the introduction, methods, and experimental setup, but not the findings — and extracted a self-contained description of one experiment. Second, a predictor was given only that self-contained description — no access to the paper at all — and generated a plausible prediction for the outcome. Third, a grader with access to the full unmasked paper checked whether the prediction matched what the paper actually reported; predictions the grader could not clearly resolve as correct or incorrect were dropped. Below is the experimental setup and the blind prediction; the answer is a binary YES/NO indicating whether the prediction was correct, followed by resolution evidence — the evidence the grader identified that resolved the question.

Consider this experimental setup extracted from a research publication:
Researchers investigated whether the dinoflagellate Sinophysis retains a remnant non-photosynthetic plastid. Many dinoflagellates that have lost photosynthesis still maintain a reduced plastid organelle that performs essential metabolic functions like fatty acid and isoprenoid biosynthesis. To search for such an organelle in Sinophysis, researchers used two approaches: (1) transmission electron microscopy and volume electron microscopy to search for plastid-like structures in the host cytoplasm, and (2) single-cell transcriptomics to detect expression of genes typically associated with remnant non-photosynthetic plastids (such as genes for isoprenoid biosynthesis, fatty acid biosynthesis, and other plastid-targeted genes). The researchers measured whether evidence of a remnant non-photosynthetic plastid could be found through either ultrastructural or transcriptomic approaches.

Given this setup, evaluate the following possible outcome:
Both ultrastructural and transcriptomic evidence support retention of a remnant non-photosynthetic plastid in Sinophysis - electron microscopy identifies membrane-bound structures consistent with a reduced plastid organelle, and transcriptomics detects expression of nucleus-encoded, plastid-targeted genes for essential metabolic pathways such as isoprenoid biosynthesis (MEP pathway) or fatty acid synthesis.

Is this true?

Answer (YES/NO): NO